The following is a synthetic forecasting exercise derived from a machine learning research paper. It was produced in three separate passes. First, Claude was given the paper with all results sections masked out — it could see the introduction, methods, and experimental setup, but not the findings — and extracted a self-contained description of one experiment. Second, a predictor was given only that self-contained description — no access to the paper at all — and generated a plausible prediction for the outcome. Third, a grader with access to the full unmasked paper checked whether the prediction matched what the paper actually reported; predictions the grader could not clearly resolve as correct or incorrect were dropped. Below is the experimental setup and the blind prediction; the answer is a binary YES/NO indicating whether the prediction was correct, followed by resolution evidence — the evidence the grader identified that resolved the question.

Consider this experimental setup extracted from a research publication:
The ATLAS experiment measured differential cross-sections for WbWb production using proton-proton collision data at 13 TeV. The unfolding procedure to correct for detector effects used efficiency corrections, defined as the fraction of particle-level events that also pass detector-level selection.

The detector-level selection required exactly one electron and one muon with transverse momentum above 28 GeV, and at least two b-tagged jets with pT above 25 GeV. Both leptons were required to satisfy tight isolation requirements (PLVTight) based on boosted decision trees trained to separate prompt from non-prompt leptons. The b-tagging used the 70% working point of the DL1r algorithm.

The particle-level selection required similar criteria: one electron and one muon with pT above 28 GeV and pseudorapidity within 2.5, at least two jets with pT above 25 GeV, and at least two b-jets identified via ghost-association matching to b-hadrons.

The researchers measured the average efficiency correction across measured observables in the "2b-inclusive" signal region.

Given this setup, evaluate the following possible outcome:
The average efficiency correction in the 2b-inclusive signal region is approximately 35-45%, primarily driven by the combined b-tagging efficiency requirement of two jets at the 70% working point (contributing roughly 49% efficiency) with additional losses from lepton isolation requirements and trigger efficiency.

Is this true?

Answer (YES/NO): NO